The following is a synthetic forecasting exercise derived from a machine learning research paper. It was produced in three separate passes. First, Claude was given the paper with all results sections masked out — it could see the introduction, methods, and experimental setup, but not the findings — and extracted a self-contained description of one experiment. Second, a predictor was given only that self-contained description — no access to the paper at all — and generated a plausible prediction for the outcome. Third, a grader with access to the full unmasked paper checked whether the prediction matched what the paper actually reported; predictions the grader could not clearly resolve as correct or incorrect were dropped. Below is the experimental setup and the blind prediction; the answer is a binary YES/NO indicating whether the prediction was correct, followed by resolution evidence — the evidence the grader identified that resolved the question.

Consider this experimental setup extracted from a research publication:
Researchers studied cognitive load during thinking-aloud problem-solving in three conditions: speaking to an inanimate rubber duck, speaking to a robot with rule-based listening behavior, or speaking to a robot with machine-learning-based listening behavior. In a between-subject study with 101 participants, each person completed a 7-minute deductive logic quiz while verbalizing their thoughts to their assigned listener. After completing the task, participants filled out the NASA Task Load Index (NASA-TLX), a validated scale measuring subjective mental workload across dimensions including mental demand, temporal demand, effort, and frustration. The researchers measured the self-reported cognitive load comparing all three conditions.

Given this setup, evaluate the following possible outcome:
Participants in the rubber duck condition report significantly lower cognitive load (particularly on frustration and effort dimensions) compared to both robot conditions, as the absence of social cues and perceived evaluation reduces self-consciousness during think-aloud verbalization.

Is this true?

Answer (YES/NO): NO